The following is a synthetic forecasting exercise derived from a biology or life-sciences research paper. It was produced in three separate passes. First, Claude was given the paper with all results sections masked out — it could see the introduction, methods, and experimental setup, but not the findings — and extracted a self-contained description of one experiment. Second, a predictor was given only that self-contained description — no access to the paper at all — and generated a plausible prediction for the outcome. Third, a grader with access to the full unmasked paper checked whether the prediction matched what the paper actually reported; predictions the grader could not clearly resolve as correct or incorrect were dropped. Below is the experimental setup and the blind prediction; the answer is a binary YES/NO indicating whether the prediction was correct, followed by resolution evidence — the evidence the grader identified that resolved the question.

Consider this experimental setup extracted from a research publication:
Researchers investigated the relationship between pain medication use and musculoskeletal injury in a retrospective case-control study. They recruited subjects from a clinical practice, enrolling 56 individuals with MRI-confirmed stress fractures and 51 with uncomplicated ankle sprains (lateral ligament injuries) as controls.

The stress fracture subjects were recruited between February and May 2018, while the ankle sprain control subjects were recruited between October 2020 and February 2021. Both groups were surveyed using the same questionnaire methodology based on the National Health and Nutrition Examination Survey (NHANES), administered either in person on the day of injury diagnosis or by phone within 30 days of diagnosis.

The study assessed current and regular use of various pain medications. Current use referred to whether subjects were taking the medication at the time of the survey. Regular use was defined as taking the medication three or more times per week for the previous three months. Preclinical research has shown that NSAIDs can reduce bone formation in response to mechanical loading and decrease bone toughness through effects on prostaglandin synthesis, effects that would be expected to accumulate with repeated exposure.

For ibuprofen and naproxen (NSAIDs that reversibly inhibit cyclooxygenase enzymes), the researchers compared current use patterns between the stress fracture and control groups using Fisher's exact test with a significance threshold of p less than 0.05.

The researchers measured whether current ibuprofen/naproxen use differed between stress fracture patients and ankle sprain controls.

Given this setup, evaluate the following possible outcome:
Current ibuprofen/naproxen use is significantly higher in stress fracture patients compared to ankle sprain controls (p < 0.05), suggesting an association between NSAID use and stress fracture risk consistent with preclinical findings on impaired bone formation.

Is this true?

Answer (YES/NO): YES